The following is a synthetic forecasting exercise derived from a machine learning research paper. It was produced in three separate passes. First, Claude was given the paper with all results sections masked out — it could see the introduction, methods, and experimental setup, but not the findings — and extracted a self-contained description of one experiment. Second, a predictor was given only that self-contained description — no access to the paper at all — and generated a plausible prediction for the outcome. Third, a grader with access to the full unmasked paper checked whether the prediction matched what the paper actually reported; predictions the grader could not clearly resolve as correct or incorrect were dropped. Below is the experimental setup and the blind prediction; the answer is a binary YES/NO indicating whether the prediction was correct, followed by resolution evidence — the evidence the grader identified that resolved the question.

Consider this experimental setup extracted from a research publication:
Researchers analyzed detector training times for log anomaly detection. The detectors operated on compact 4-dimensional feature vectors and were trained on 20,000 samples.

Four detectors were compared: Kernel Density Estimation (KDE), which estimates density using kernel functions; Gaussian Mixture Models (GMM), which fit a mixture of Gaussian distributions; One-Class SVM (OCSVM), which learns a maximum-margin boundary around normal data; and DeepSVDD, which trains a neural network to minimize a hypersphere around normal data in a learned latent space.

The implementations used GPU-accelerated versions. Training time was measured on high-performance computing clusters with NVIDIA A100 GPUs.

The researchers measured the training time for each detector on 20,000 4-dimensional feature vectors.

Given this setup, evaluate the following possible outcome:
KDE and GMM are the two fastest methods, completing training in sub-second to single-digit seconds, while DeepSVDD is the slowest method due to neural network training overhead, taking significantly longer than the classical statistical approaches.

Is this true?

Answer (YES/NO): NO